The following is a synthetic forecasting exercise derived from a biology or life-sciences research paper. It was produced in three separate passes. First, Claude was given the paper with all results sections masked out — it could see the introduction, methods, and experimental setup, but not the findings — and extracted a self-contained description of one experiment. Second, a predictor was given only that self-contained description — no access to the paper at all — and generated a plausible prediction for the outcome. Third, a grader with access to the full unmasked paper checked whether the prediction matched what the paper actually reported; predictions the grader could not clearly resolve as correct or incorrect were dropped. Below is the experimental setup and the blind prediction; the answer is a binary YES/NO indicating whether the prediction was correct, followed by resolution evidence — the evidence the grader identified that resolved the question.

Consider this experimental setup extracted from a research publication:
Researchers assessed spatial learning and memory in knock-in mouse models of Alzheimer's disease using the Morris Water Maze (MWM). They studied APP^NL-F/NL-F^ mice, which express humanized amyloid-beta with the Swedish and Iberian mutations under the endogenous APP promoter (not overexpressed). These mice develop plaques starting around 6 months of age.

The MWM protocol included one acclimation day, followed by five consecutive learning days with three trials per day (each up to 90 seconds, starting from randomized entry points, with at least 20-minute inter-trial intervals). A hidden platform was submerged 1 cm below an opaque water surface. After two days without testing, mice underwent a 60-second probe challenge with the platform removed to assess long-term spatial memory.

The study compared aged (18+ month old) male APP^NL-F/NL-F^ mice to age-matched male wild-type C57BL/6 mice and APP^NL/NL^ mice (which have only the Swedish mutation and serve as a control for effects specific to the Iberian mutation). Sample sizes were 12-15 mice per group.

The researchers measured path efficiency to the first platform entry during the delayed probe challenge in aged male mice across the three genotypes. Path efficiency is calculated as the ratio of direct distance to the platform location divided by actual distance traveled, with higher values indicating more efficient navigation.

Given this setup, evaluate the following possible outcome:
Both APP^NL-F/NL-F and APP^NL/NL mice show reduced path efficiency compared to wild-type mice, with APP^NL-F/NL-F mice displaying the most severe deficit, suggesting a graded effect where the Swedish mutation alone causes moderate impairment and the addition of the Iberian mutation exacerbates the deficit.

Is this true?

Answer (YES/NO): NO